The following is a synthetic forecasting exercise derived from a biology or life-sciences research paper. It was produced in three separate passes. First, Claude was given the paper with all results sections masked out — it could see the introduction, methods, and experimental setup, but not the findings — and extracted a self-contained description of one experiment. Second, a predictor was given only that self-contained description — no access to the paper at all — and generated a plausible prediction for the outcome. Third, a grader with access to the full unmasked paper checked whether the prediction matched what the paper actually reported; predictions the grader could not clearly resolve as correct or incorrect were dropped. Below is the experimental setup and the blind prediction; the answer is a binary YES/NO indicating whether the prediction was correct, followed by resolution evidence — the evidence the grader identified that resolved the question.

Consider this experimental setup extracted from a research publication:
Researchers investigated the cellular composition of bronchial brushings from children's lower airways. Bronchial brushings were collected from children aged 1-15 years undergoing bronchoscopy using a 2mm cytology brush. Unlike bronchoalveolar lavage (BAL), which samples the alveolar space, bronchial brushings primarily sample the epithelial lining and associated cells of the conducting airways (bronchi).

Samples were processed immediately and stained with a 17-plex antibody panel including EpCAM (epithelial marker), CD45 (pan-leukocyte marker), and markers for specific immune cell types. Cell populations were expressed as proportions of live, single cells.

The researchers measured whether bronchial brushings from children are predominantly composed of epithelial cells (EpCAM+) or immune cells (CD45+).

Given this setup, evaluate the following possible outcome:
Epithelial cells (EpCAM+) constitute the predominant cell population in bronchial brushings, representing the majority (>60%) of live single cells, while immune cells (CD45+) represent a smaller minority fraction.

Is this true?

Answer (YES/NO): NO